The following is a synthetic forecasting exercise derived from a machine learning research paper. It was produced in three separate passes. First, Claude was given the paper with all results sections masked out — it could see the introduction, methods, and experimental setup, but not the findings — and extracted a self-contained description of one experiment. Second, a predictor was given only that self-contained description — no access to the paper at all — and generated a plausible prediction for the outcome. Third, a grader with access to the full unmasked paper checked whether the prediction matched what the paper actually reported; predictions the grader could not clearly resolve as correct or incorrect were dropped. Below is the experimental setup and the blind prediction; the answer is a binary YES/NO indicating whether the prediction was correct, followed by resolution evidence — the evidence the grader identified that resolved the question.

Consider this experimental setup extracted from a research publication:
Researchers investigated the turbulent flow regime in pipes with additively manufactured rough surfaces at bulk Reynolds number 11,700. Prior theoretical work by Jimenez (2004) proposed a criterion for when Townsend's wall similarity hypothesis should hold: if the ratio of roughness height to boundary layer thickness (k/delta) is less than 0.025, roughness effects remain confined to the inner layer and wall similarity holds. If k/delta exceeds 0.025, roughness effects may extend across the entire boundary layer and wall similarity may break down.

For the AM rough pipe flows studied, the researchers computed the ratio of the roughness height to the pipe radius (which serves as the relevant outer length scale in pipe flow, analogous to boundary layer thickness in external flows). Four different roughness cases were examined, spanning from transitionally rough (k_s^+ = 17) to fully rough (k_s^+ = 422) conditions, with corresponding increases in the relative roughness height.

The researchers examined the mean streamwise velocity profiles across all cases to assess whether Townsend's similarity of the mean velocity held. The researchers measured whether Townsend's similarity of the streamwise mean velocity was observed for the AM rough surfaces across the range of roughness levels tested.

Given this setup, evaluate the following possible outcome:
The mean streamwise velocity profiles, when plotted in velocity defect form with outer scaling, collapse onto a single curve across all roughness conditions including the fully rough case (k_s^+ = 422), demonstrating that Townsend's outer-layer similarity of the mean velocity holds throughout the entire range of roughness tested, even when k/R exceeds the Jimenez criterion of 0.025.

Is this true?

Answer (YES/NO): YES